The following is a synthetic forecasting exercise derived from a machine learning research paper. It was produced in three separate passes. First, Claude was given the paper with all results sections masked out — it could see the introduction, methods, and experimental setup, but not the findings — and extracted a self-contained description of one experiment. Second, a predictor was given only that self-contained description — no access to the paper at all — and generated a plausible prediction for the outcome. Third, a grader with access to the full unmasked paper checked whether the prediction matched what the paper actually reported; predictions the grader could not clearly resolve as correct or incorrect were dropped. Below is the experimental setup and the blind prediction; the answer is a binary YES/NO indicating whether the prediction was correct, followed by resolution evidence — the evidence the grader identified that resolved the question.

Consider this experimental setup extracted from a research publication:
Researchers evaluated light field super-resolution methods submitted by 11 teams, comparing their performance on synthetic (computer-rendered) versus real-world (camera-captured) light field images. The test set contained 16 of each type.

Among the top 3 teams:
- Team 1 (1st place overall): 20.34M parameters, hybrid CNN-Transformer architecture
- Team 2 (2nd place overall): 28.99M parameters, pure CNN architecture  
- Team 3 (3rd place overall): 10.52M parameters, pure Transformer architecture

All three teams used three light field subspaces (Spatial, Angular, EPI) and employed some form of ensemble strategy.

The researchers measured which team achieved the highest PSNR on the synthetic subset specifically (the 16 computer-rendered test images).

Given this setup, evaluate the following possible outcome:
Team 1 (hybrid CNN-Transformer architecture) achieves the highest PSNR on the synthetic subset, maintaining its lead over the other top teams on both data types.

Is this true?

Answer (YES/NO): NO